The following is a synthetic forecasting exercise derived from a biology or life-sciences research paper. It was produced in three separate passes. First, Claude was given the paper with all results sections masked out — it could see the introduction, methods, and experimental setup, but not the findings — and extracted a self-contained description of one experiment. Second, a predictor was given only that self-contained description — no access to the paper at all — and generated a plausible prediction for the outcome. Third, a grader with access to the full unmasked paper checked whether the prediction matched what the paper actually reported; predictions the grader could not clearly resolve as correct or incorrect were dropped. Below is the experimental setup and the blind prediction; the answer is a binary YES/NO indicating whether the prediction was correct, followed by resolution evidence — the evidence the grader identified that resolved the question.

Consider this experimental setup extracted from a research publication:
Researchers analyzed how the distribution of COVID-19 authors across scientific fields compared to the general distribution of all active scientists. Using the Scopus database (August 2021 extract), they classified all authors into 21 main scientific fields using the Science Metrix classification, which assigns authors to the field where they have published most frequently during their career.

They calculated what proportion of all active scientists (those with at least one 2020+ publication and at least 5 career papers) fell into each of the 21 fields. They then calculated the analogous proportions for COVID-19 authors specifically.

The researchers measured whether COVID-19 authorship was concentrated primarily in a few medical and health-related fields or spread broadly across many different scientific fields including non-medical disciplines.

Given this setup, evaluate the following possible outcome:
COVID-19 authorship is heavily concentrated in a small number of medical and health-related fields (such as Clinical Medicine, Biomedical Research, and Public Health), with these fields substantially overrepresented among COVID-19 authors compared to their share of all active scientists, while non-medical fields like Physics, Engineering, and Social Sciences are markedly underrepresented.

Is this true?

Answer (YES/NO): NO